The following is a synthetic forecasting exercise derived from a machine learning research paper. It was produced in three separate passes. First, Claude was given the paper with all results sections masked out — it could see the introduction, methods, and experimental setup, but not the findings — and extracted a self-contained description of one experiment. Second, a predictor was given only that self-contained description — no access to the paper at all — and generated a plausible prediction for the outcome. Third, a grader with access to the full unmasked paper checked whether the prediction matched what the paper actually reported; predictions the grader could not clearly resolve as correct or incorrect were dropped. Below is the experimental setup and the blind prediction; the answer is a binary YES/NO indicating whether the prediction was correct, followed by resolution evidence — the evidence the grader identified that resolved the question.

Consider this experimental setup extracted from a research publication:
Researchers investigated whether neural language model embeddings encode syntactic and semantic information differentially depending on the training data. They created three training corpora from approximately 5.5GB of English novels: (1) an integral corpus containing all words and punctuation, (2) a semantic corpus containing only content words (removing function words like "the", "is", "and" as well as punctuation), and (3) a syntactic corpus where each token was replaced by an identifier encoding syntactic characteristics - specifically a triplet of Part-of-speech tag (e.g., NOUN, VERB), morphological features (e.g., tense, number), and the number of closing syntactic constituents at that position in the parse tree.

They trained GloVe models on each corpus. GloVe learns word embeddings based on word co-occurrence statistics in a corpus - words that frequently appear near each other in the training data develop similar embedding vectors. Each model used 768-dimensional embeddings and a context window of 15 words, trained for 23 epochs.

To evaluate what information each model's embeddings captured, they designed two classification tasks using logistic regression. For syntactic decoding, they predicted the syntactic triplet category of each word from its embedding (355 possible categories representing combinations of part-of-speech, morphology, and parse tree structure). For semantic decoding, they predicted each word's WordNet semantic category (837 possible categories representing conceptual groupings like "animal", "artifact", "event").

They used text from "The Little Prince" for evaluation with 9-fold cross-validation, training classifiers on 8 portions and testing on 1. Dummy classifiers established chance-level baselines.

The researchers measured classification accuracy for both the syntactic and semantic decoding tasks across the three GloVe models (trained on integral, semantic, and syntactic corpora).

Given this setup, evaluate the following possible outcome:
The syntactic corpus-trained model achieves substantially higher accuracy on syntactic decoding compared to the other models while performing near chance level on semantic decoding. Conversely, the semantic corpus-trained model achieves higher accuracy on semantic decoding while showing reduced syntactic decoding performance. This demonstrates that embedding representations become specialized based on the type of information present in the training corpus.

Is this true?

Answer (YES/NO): YES